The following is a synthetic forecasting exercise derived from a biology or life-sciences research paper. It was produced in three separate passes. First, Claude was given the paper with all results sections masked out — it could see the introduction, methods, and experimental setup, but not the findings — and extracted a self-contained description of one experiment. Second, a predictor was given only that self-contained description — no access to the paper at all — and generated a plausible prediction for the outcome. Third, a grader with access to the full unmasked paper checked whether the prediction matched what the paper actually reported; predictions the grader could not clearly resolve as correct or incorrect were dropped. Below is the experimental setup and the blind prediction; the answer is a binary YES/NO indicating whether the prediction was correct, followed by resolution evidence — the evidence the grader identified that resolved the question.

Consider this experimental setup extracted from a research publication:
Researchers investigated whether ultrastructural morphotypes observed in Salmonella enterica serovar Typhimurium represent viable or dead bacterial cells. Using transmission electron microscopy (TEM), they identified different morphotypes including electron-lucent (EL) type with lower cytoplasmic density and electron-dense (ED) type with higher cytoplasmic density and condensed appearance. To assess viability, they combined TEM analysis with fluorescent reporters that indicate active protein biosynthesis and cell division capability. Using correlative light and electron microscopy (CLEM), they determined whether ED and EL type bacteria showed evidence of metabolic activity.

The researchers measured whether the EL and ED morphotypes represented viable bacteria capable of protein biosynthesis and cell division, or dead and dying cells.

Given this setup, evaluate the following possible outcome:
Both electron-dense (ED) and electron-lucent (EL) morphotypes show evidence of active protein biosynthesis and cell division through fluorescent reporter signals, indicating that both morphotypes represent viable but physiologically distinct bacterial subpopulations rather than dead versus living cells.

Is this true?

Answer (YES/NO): YES